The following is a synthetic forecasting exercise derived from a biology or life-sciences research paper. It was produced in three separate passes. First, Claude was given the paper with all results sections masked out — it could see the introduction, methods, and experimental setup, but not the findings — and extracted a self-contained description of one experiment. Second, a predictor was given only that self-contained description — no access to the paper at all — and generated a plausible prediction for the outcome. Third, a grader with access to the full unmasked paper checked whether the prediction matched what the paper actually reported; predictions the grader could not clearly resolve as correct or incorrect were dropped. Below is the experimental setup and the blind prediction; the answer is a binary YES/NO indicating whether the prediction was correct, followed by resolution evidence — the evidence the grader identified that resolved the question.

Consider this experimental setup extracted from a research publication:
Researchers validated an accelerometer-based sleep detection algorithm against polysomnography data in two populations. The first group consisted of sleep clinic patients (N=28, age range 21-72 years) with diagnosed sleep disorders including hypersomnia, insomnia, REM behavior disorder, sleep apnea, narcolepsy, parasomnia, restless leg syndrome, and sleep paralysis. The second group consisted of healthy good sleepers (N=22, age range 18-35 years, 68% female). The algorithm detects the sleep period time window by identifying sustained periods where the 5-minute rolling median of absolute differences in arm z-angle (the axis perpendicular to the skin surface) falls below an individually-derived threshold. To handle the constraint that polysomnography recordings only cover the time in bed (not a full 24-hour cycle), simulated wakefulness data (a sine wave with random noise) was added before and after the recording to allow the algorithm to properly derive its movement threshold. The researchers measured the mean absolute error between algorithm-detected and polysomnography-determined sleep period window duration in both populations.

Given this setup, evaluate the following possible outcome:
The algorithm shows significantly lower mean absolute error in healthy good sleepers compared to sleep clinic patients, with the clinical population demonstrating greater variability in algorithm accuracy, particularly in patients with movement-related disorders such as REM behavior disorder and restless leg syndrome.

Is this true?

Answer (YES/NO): NO